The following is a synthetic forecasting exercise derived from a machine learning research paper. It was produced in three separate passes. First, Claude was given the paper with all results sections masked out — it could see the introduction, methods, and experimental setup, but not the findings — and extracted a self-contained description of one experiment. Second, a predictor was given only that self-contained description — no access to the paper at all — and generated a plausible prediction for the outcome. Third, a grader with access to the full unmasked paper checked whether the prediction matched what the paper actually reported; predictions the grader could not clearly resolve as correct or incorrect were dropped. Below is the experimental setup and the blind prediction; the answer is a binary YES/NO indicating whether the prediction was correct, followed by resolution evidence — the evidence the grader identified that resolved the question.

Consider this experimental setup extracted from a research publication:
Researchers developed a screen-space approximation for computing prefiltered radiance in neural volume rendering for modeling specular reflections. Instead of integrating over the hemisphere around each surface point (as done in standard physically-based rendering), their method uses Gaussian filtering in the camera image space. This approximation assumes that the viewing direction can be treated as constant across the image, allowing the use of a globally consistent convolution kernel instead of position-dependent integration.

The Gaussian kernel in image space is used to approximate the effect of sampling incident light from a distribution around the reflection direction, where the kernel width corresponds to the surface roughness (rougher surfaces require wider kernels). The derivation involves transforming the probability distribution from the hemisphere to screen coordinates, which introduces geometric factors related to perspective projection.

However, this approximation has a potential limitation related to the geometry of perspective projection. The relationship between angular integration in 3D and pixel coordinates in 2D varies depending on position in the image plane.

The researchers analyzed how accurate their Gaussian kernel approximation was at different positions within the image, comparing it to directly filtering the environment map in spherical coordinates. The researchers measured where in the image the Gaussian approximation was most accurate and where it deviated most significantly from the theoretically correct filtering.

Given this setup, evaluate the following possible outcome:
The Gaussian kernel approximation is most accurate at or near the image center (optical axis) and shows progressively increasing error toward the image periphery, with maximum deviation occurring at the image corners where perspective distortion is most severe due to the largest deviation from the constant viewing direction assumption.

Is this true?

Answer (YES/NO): NO